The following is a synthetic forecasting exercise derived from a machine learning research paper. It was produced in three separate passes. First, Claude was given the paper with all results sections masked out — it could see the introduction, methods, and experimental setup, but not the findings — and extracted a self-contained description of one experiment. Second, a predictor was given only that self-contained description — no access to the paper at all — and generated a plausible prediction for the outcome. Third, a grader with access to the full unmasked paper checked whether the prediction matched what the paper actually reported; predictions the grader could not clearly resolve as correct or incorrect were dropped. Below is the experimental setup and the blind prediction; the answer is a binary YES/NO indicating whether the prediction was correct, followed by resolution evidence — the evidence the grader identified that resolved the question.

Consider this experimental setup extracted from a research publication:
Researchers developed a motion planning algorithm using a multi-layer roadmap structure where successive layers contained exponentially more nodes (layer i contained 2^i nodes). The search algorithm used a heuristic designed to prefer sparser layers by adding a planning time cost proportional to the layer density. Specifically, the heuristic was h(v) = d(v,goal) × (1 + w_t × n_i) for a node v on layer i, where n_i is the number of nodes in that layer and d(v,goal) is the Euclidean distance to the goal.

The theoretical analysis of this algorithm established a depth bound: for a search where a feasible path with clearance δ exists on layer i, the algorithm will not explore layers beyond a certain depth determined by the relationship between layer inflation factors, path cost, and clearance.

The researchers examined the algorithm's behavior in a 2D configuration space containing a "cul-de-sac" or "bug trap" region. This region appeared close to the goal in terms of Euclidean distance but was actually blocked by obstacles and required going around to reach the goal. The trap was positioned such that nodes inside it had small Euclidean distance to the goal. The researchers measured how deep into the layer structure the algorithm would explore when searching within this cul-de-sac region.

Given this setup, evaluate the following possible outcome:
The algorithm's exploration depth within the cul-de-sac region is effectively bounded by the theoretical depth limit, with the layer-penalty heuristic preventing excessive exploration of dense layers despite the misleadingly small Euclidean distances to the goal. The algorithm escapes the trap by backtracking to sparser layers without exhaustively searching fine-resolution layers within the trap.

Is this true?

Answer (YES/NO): NO